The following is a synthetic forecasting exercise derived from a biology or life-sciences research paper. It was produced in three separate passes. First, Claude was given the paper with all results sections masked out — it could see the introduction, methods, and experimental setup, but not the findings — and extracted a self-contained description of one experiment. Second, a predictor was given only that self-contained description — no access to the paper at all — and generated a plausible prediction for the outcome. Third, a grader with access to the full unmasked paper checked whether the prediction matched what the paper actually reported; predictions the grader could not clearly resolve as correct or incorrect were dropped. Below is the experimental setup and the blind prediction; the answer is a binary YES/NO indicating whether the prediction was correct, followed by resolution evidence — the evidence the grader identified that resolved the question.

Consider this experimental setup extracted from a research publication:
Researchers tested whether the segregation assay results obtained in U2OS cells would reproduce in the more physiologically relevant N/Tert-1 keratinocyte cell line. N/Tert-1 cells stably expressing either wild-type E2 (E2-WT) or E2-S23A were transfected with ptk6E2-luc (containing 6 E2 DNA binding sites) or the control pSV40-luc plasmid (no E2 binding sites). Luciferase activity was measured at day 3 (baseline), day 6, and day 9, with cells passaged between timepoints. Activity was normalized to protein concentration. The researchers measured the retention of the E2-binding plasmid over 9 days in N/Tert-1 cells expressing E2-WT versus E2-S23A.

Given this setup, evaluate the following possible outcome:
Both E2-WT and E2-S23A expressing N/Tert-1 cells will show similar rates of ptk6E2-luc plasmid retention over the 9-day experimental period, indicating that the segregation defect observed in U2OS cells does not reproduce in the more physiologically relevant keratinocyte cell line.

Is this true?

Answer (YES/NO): NO